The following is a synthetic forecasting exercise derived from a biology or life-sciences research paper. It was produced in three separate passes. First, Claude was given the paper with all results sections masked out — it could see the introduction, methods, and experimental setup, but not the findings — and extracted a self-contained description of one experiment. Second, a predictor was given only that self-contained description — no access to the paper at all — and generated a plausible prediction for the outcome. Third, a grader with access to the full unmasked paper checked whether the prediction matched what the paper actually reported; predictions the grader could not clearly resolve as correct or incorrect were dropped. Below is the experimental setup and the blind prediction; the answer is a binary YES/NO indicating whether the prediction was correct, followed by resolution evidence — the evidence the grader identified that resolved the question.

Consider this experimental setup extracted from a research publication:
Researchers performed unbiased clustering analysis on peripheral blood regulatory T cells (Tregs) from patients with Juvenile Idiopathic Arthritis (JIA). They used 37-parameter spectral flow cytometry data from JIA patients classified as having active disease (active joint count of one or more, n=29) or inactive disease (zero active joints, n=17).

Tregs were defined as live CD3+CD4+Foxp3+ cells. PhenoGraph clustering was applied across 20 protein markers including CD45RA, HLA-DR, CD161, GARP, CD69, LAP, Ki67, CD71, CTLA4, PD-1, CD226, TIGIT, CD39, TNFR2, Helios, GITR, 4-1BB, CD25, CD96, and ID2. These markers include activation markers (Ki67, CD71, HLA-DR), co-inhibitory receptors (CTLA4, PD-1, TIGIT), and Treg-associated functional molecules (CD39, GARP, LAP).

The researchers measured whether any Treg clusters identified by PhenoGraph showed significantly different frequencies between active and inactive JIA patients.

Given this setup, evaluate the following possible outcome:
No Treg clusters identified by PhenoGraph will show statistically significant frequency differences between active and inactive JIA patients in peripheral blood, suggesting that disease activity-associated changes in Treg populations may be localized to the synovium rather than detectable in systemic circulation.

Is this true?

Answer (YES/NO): NO